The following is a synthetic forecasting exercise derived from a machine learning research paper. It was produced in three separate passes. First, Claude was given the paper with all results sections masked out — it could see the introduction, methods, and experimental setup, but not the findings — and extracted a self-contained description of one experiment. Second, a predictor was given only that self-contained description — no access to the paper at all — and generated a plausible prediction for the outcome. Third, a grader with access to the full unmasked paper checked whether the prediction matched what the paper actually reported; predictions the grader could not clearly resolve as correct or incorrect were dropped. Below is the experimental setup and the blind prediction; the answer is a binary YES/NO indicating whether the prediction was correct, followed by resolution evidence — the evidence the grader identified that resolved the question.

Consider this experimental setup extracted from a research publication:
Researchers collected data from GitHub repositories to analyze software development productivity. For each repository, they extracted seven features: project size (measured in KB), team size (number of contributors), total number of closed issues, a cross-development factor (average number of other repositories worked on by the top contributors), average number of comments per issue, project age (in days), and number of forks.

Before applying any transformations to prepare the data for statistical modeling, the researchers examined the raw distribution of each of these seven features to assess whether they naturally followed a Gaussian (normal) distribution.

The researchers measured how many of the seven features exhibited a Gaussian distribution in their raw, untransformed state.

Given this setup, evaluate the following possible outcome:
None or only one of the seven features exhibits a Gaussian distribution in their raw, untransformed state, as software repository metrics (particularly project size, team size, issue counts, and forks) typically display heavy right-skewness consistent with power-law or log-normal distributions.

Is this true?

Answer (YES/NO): YES